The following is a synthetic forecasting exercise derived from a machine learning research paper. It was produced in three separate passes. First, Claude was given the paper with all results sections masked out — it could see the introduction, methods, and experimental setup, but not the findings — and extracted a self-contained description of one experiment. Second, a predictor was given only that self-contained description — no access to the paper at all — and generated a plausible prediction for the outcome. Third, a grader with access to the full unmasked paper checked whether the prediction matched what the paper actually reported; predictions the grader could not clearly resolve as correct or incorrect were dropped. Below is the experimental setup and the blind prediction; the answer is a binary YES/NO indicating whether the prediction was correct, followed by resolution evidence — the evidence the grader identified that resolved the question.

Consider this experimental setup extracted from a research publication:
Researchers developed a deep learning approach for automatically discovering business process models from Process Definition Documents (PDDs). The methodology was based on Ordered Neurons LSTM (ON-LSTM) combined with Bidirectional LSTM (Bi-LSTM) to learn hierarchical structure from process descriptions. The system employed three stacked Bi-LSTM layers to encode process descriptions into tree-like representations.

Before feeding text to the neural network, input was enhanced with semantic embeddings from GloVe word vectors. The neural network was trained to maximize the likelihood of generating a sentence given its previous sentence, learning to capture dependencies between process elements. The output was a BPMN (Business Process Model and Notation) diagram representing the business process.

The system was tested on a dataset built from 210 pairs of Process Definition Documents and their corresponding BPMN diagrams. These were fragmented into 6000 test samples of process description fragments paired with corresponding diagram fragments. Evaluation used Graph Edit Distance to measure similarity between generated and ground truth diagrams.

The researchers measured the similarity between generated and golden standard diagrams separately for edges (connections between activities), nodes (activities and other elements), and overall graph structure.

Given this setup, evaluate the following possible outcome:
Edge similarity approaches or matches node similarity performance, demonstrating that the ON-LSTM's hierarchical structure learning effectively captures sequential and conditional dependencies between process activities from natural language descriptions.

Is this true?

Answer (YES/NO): NO